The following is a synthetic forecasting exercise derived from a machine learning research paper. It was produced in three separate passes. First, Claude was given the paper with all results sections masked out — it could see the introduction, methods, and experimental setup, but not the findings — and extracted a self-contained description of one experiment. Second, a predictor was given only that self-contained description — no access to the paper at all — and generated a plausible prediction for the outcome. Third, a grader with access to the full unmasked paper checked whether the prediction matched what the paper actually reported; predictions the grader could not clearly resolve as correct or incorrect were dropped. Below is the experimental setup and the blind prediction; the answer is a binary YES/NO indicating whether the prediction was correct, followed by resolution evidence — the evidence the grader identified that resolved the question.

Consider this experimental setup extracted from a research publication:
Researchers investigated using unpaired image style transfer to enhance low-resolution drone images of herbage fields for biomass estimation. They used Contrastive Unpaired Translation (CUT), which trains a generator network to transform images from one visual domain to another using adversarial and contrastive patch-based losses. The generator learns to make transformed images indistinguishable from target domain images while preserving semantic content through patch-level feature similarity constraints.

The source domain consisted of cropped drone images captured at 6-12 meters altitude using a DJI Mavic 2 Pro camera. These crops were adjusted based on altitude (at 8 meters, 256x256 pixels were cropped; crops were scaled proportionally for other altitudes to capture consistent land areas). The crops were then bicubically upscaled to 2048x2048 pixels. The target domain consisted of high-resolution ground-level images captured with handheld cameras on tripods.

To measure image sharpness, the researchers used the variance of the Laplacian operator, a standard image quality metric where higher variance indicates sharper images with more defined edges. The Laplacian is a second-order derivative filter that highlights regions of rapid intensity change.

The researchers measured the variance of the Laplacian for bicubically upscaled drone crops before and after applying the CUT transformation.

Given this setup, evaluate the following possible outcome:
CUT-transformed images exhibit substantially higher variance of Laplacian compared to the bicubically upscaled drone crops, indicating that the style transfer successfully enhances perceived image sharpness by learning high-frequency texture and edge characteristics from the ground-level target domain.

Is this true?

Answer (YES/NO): YES